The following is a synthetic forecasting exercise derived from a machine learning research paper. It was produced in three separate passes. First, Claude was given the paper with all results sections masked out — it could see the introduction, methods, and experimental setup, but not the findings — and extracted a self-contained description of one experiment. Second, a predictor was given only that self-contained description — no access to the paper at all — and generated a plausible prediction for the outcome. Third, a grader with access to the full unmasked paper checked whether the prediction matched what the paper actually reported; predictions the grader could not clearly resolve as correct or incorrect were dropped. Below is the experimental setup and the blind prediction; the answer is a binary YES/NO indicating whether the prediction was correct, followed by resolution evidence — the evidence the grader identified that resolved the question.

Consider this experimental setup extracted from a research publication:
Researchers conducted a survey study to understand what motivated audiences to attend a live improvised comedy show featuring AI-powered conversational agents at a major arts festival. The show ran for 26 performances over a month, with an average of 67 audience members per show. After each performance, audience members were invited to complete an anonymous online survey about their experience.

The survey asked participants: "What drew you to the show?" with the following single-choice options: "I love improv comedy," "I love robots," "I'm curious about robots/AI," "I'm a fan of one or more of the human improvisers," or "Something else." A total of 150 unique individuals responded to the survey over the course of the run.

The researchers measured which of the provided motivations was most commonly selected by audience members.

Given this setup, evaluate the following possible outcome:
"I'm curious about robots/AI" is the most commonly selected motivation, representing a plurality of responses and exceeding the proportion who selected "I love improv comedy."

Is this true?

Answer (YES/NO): YES